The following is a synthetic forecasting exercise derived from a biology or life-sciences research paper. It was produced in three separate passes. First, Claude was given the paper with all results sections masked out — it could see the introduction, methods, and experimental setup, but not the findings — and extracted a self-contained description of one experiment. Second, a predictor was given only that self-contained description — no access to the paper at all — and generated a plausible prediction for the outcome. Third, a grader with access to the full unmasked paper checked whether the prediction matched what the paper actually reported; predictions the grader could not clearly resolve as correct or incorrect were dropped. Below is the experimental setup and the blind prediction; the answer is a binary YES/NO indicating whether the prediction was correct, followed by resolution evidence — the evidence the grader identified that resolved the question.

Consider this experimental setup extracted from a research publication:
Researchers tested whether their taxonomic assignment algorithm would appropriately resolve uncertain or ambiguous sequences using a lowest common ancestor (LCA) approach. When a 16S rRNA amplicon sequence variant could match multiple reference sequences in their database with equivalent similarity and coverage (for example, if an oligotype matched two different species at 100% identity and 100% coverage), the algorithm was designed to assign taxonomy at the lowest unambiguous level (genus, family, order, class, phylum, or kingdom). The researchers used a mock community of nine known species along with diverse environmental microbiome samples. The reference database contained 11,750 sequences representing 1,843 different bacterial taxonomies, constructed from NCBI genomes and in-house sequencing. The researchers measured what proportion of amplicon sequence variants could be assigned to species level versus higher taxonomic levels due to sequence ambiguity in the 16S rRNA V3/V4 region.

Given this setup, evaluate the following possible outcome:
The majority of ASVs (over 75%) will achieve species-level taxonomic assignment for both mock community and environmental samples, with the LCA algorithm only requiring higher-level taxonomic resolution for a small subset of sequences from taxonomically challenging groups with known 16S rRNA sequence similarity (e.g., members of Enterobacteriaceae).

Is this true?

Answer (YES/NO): NO